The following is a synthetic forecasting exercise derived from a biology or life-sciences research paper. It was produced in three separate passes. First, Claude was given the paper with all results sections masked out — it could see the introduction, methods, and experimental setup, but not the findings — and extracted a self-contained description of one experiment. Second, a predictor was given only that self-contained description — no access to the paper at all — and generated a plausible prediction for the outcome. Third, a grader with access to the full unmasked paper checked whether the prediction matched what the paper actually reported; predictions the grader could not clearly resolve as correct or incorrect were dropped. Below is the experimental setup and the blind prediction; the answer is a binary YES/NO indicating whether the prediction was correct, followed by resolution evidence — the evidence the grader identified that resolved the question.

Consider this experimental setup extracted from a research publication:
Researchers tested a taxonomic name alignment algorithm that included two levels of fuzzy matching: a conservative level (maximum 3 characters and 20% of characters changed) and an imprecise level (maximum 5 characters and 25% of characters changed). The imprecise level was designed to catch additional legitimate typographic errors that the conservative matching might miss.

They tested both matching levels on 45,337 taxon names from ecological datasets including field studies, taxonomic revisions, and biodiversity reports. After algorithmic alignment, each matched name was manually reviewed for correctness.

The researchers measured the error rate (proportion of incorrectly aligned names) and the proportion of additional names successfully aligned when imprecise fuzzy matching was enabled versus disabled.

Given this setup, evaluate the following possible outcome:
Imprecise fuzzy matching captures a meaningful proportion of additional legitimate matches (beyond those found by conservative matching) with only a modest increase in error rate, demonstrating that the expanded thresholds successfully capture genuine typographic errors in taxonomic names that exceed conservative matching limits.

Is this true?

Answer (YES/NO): NO